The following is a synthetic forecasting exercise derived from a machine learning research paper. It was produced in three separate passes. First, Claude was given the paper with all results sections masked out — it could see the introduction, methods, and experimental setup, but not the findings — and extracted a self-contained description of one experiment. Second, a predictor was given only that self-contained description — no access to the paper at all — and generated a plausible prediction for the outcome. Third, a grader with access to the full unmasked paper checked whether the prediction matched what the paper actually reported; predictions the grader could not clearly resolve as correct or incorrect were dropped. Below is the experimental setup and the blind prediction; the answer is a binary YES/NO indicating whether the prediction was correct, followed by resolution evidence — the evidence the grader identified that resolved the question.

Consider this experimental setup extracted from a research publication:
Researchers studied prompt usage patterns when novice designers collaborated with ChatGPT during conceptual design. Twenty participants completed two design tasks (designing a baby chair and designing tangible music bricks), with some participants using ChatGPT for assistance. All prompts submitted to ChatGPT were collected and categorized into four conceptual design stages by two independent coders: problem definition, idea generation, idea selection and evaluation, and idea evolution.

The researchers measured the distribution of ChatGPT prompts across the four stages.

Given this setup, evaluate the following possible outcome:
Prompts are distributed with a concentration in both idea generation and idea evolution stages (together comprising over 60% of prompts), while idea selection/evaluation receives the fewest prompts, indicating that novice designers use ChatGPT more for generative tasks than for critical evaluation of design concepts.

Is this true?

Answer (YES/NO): NO